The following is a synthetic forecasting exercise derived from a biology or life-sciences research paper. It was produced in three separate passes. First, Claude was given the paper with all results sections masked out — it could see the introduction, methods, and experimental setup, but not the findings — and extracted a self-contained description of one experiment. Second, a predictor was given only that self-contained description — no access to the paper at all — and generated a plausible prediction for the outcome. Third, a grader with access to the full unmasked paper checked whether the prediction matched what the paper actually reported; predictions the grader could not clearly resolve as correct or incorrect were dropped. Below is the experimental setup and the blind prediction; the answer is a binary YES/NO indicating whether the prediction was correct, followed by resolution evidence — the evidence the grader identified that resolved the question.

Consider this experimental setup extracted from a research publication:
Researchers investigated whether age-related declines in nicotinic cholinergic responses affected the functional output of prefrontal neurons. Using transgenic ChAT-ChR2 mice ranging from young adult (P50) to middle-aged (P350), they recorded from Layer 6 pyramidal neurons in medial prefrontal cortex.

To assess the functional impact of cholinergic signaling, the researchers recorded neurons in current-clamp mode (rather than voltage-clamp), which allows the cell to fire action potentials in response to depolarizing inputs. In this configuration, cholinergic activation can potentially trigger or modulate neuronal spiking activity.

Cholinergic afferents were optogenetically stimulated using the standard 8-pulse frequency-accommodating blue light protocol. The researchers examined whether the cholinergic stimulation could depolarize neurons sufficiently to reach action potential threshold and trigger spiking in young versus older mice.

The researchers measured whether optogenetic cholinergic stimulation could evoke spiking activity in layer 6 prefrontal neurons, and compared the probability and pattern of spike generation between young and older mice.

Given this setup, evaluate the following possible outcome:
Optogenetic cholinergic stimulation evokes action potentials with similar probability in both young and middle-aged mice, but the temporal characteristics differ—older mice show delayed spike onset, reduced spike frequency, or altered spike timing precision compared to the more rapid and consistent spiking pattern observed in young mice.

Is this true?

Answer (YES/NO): NO